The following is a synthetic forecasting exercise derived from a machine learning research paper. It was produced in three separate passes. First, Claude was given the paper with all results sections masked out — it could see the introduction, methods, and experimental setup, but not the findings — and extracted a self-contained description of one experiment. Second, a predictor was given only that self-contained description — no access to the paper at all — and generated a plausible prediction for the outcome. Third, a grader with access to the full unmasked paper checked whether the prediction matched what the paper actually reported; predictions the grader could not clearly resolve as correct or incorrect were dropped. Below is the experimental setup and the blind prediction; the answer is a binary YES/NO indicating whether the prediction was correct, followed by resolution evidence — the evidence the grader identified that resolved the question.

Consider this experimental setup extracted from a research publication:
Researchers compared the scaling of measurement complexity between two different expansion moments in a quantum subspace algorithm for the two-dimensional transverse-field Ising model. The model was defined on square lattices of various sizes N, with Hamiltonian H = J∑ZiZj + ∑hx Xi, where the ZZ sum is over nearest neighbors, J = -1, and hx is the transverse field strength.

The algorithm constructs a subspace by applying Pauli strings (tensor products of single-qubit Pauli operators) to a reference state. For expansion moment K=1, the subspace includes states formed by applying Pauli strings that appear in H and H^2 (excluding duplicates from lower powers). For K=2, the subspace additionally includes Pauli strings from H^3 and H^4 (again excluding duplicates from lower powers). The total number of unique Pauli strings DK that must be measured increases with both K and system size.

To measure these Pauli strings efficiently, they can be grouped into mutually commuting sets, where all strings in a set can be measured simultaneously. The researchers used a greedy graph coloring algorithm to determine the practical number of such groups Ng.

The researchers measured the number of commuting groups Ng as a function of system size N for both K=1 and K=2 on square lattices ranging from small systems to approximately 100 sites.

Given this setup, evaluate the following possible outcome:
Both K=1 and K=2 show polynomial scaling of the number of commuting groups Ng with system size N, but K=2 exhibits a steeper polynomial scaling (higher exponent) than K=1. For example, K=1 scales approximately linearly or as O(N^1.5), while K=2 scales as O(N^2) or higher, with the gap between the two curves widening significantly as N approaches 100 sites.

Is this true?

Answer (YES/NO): NO